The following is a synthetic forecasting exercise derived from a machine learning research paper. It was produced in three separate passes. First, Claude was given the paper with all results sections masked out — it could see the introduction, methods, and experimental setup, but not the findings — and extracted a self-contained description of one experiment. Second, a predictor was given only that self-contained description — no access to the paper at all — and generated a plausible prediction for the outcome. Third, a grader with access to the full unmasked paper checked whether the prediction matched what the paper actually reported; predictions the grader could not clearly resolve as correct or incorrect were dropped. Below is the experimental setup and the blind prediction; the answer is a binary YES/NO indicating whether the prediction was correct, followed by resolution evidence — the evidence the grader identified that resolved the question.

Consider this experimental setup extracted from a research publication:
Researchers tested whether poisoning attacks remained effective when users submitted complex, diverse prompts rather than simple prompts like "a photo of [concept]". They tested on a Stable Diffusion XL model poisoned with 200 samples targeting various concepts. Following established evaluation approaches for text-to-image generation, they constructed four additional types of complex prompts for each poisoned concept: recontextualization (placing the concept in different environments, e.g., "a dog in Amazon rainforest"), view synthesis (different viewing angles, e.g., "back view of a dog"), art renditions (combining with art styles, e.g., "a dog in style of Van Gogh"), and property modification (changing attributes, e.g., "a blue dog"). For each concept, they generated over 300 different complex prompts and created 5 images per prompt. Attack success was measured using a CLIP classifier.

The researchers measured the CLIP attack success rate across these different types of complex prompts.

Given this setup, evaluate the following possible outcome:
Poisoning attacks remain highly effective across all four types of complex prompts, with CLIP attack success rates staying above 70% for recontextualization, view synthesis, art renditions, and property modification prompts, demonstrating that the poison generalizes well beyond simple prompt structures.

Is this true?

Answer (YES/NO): YES